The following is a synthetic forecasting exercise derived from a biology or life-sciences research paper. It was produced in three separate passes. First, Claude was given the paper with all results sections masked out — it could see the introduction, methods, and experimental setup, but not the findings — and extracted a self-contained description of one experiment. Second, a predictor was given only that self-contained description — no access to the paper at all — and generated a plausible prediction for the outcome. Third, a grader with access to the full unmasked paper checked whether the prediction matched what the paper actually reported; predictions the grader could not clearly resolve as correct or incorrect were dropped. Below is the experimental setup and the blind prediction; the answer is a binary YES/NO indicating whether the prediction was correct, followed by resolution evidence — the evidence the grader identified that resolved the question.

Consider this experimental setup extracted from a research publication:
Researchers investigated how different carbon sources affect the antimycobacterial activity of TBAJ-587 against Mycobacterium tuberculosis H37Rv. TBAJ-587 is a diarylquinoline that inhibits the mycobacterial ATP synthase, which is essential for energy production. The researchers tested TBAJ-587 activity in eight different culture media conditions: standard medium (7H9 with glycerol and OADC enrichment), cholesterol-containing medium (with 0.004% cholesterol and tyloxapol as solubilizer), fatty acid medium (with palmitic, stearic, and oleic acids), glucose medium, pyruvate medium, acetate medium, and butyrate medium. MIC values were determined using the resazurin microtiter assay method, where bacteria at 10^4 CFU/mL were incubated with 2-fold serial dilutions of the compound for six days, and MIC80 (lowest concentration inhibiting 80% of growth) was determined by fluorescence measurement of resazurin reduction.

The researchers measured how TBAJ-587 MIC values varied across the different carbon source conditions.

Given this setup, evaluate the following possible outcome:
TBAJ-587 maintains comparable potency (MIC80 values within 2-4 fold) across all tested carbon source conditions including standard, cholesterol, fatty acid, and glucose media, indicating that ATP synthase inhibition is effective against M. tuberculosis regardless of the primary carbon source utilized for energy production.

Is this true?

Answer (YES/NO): YES